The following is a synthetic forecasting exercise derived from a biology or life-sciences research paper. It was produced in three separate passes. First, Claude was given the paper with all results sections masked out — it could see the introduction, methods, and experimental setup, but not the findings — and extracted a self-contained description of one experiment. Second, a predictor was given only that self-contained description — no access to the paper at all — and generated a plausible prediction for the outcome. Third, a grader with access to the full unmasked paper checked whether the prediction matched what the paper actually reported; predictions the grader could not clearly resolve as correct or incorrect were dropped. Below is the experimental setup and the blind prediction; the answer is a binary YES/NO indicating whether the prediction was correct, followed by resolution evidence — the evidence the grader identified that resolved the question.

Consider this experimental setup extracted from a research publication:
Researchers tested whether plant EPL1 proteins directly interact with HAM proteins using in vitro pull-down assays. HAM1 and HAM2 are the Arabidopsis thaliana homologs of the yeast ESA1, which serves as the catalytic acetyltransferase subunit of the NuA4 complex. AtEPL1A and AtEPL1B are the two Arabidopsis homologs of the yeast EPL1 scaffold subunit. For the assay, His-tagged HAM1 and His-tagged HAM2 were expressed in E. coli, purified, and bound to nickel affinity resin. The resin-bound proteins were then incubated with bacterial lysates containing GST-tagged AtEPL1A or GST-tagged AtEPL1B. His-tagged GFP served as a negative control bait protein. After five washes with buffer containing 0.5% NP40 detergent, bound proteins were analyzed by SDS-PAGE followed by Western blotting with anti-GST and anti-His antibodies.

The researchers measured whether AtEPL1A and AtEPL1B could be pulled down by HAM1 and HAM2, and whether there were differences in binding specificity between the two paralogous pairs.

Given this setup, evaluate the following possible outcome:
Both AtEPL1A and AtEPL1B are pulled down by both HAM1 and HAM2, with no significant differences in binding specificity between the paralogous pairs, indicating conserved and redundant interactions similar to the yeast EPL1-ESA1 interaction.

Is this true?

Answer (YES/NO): YES